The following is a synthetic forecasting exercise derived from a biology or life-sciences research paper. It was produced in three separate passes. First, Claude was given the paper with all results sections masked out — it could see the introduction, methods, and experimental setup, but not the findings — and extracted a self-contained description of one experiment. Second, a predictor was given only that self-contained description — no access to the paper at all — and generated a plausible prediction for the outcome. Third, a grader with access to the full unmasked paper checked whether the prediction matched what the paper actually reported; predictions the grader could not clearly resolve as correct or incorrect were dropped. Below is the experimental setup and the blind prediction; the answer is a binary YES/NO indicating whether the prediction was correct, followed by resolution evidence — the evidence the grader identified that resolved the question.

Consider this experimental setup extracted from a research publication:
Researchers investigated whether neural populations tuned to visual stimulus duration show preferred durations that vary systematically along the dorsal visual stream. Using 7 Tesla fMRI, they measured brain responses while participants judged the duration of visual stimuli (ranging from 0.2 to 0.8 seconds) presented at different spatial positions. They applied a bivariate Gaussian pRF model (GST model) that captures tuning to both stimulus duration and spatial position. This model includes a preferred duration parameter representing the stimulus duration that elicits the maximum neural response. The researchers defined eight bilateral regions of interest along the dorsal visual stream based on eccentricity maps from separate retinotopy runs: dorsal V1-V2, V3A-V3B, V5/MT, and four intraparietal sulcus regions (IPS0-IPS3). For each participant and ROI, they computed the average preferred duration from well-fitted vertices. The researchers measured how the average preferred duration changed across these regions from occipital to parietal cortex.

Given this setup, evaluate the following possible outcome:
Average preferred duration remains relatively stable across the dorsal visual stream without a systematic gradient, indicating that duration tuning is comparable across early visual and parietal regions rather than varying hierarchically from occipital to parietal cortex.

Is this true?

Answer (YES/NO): NO